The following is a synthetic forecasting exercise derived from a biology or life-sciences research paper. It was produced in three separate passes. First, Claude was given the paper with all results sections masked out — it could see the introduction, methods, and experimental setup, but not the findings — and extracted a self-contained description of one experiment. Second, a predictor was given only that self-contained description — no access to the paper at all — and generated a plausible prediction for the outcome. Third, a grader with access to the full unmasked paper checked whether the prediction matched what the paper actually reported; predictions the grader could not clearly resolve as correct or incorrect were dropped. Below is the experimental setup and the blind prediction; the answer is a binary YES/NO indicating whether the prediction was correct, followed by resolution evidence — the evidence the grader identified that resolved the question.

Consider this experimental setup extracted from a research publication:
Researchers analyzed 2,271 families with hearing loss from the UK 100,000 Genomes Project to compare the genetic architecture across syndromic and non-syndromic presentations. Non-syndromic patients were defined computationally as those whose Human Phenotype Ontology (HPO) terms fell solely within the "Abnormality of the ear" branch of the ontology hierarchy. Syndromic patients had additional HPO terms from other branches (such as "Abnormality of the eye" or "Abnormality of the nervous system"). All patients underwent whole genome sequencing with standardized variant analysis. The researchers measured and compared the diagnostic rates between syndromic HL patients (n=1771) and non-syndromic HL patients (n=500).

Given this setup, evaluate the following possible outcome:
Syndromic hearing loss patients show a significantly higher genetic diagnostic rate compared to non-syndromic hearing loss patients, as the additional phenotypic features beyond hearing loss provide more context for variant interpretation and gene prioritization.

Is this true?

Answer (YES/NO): NO